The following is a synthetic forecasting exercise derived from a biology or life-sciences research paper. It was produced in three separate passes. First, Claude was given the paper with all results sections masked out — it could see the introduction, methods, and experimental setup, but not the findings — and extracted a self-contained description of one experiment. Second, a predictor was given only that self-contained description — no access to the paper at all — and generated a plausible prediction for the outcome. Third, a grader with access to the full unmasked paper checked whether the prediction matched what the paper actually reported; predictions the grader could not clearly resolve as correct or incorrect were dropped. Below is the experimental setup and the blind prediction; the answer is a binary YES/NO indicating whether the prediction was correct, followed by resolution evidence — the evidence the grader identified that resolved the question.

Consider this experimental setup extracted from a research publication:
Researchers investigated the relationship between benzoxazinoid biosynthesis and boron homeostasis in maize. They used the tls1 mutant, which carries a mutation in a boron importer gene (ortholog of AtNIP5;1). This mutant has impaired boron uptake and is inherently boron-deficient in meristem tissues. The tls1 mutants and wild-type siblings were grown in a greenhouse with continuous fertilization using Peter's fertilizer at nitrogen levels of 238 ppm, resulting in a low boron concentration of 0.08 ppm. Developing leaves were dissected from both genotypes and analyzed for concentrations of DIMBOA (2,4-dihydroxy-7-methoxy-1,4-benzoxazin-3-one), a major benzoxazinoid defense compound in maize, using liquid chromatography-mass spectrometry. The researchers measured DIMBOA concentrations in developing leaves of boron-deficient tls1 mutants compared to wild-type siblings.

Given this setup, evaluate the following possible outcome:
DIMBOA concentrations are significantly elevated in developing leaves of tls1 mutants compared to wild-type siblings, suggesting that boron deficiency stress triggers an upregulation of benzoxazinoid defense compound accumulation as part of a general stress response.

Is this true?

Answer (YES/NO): NO